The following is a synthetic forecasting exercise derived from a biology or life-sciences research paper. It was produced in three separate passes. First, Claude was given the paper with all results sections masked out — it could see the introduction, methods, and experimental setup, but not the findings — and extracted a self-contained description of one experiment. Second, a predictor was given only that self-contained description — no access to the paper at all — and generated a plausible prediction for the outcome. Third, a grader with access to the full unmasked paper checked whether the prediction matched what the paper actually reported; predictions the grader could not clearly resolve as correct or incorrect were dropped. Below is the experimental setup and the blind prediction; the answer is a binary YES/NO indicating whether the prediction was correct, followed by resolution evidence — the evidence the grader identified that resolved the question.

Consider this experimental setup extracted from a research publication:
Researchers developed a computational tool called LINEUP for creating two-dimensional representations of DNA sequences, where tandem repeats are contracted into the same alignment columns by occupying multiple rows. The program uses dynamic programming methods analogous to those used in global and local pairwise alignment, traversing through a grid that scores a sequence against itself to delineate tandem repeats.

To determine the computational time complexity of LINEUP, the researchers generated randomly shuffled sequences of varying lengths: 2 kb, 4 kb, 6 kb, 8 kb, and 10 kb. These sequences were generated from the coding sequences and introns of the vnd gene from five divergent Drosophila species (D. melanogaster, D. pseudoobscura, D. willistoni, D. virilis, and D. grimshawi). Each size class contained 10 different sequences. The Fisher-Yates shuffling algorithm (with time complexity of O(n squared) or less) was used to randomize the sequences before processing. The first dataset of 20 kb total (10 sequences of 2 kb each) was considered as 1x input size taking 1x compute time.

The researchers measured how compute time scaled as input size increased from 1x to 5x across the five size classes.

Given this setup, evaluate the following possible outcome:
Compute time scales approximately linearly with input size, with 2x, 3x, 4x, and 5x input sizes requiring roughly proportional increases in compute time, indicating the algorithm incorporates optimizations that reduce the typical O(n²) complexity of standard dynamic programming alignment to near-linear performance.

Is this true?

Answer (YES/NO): NO